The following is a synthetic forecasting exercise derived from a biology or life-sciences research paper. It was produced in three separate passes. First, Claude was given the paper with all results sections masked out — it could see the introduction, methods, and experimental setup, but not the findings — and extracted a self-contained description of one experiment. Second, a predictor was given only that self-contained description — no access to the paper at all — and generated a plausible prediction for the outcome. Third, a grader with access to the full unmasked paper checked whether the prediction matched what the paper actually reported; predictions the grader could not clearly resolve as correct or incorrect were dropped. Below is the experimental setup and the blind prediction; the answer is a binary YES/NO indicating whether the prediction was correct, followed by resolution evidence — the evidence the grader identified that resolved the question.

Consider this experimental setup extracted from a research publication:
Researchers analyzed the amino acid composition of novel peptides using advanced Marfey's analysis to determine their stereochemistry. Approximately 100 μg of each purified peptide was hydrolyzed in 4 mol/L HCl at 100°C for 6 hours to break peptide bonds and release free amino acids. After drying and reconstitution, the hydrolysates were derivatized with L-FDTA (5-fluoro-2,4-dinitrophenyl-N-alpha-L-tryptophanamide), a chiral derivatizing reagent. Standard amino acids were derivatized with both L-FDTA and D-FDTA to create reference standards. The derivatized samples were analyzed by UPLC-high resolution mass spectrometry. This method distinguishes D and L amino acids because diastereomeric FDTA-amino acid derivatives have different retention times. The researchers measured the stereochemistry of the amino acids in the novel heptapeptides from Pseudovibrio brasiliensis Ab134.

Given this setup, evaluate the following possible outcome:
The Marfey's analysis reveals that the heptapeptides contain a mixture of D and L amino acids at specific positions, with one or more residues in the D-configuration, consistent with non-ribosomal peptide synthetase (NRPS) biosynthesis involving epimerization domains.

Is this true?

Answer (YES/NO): NO